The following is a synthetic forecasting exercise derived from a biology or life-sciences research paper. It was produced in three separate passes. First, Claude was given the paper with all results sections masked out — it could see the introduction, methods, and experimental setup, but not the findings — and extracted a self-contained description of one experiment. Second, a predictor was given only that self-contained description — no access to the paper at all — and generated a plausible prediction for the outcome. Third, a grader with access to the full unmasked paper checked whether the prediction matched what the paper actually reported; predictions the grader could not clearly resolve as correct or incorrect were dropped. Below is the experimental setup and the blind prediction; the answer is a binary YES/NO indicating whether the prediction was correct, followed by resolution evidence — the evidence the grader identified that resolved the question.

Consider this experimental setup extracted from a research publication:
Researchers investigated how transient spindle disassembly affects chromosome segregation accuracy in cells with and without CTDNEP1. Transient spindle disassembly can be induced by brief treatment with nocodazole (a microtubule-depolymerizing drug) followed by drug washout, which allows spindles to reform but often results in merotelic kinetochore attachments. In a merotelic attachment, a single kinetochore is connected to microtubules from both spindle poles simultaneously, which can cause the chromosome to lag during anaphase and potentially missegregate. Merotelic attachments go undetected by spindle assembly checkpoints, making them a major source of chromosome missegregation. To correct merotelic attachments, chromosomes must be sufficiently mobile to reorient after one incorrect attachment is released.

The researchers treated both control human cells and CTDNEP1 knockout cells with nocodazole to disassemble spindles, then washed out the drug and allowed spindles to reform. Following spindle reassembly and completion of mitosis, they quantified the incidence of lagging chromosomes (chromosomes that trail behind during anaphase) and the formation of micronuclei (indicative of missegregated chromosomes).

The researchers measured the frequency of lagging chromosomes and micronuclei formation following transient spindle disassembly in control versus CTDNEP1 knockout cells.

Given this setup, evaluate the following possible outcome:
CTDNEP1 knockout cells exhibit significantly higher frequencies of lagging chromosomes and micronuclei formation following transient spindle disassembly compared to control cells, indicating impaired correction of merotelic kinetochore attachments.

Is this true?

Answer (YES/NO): YES